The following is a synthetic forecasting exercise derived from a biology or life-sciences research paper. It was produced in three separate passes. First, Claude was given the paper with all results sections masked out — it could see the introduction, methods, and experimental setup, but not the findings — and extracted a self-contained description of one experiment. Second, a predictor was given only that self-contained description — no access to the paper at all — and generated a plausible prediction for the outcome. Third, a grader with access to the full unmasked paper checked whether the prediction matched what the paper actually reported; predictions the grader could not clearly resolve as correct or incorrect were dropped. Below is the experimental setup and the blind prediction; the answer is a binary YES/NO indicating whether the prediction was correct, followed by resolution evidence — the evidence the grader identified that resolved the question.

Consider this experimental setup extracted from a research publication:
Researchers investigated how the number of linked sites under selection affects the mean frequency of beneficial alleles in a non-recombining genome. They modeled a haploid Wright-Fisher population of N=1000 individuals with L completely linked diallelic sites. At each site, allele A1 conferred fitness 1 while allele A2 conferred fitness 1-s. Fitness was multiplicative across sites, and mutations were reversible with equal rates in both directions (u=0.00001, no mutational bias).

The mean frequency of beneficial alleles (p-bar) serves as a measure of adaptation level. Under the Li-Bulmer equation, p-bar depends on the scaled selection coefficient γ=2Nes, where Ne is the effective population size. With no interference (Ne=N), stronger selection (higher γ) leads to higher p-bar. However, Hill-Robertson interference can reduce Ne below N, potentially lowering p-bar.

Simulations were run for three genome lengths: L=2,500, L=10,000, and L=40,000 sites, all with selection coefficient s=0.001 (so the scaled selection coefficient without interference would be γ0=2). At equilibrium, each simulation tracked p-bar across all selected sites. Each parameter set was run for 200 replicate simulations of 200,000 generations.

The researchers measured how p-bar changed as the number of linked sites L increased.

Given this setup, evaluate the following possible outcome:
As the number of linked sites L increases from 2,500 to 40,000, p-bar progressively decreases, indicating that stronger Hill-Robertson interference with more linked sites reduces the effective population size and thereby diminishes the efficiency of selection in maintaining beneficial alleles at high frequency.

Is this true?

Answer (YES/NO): YES